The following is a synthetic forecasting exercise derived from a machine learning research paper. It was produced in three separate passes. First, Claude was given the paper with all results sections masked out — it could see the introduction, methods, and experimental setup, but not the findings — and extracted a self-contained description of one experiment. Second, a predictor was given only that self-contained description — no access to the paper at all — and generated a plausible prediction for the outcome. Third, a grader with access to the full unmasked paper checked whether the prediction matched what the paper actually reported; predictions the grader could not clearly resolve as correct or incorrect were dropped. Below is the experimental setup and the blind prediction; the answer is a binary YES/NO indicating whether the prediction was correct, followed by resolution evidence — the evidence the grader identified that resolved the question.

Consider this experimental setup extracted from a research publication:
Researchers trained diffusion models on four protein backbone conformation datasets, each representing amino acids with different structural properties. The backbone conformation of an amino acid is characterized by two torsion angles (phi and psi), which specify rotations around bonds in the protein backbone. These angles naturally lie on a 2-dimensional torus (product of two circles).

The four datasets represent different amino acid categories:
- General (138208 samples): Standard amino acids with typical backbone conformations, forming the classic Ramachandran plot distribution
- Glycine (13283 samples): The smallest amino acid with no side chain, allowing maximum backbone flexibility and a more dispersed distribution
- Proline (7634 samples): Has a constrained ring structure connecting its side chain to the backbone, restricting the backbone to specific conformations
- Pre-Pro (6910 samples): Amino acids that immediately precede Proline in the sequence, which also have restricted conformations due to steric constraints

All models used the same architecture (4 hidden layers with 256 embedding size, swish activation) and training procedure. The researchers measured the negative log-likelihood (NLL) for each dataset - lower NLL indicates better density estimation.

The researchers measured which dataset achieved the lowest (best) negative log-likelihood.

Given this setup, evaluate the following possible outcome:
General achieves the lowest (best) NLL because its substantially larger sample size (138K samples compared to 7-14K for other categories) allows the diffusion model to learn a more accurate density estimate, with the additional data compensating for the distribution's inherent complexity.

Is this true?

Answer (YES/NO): NO